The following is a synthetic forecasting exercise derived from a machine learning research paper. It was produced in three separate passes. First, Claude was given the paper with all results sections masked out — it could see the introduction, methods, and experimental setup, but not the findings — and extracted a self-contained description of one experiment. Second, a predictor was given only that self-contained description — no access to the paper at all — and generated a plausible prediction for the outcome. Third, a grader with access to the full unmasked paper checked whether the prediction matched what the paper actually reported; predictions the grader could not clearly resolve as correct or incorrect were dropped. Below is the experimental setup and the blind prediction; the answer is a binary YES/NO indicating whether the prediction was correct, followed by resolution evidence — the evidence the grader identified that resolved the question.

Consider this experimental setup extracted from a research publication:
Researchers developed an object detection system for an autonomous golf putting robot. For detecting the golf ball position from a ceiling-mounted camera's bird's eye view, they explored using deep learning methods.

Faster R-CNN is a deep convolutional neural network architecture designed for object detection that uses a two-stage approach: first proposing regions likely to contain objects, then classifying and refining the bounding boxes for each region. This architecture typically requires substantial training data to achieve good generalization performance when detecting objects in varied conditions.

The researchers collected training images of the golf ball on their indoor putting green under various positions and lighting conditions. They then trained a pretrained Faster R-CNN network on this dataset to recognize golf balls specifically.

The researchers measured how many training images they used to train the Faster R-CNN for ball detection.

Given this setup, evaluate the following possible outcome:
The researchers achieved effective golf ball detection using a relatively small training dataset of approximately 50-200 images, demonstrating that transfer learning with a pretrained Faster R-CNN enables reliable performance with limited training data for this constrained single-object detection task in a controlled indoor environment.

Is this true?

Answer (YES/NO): YES